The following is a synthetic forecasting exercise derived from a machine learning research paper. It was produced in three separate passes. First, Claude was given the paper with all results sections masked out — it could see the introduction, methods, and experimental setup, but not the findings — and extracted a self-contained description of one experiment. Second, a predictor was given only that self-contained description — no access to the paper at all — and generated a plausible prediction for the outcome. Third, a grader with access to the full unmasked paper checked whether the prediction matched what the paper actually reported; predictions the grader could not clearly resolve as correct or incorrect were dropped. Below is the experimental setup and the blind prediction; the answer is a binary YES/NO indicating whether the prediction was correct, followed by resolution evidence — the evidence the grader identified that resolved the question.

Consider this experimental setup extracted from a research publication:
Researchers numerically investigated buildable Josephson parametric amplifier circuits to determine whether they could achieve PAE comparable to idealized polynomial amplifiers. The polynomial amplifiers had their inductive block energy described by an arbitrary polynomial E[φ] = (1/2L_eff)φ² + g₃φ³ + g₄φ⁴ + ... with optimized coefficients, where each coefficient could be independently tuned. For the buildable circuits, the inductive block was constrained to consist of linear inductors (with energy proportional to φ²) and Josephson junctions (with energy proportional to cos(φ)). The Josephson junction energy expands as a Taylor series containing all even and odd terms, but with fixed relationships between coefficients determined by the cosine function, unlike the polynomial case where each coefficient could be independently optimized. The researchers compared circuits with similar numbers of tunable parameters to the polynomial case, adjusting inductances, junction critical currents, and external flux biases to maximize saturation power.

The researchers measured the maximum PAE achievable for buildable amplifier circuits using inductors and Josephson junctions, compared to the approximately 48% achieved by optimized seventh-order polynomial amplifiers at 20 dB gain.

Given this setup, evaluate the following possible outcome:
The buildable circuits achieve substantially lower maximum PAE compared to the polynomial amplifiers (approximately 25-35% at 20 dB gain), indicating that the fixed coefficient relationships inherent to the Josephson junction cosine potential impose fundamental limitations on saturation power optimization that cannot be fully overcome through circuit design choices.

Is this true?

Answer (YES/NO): YES